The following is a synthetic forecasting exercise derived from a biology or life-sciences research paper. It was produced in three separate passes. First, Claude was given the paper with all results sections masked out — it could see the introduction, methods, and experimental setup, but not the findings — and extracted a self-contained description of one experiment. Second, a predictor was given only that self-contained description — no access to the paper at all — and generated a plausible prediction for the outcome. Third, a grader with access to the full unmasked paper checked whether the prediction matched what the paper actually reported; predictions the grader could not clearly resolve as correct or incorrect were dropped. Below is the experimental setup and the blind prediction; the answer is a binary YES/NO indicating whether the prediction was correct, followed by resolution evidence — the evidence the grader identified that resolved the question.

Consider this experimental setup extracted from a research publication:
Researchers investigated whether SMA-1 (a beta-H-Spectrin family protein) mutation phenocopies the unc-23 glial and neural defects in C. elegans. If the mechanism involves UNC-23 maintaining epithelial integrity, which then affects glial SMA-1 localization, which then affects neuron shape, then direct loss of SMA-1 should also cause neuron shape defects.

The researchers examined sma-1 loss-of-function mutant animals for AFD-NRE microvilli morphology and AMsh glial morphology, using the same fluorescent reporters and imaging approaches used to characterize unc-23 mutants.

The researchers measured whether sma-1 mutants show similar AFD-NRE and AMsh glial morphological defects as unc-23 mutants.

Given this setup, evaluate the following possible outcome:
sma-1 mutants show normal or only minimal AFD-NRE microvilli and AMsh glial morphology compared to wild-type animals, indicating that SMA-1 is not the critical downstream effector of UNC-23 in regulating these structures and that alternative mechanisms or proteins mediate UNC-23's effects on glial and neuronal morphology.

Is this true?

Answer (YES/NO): NO